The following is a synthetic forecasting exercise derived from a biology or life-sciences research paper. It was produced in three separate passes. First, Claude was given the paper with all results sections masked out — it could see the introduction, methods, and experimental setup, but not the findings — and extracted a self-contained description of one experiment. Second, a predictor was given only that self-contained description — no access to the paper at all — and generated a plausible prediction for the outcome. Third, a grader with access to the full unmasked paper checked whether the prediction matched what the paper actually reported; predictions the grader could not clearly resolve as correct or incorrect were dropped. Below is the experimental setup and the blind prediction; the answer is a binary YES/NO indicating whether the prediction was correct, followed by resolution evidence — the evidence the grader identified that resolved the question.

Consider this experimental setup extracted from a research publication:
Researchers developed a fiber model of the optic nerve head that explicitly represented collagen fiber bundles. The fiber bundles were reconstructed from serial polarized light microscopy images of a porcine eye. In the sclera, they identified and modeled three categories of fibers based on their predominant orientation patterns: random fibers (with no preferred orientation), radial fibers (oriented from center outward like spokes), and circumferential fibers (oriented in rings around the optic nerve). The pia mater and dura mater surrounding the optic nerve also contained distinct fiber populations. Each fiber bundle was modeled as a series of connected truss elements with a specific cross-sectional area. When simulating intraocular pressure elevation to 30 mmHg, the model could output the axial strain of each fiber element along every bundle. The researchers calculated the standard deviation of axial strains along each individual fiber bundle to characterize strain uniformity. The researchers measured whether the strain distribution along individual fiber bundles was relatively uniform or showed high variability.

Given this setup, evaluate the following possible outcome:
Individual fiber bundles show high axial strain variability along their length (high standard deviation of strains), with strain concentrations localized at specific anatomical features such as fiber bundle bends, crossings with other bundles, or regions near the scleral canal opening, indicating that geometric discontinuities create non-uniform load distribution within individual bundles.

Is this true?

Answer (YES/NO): NO